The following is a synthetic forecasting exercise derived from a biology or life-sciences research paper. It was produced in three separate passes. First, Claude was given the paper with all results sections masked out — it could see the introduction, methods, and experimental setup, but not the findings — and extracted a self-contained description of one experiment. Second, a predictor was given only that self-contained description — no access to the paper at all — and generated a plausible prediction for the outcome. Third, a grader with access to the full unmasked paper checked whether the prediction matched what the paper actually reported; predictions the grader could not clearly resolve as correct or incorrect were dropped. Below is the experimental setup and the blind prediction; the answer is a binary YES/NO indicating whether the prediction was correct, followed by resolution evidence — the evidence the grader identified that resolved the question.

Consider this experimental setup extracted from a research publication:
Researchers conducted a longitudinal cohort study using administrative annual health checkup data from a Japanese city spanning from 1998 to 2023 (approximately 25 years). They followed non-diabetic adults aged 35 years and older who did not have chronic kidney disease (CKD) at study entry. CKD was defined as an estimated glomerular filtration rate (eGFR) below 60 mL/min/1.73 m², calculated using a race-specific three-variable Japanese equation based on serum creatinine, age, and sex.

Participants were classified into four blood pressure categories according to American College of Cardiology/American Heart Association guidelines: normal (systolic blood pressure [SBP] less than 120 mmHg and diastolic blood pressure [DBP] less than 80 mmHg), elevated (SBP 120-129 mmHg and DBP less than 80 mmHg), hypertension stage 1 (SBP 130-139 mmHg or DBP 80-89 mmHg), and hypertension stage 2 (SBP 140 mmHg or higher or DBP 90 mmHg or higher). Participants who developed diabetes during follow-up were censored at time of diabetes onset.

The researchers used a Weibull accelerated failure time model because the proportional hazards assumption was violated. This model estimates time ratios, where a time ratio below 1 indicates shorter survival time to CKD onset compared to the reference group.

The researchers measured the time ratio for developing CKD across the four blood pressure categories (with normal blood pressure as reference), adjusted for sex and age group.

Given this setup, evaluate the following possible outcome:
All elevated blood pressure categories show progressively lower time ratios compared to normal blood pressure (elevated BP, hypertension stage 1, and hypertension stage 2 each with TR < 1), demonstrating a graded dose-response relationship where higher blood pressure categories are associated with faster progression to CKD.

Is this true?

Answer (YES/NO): NO